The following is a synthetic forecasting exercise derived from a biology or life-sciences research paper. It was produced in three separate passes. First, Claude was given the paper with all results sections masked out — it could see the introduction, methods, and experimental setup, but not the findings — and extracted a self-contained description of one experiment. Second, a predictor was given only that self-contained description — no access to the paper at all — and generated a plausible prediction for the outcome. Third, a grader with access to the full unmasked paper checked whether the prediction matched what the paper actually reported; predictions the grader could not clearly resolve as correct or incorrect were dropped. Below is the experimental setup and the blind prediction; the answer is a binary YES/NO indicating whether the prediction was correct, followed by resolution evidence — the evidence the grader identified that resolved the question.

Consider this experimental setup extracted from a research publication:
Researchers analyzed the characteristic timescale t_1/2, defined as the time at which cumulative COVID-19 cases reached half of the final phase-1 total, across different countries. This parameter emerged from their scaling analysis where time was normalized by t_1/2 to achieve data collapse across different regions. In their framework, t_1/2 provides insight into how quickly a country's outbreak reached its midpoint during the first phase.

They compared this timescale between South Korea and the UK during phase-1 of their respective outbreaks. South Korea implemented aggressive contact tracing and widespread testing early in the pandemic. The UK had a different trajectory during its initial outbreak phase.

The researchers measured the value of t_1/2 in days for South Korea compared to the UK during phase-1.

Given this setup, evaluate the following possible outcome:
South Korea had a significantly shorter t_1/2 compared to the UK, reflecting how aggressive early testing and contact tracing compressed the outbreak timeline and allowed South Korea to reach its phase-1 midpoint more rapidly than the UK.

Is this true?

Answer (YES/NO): YES